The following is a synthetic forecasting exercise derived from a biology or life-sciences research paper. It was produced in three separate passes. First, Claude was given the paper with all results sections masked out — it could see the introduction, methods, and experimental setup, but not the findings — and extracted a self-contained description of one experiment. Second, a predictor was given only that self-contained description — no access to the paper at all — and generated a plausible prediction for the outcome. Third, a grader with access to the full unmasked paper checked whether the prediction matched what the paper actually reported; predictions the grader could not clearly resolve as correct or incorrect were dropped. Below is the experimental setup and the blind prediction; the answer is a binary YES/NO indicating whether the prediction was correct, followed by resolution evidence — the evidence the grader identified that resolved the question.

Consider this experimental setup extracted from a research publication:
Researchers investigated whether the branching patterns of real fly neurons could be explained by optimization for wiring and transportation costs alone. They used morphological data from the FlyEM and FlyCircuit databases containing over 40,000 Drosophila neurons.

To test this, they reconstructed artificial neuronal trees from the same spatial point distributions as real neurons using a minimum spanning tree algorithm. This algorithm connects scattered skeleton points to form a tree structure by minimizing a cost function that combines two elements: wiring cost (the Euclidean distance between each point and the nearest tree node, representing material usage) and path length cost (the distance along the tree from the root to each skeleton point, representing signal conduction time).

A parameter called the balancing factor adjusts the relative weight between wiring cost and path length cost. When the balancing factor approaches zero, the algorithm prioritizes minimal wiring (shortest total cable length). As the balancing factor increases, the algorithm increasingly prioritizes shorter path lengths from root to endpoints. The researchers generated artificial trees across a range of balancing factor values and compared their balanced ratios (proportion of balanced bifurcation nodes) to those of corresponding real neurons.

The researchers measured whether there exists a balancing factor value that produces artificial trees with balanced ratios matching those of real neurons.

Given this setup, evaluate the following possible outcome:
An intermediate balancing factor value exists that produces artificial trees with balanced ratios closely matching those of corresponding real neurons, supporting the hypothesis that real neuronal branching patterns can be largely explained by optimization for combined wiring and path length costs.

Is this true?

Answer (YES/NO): NO